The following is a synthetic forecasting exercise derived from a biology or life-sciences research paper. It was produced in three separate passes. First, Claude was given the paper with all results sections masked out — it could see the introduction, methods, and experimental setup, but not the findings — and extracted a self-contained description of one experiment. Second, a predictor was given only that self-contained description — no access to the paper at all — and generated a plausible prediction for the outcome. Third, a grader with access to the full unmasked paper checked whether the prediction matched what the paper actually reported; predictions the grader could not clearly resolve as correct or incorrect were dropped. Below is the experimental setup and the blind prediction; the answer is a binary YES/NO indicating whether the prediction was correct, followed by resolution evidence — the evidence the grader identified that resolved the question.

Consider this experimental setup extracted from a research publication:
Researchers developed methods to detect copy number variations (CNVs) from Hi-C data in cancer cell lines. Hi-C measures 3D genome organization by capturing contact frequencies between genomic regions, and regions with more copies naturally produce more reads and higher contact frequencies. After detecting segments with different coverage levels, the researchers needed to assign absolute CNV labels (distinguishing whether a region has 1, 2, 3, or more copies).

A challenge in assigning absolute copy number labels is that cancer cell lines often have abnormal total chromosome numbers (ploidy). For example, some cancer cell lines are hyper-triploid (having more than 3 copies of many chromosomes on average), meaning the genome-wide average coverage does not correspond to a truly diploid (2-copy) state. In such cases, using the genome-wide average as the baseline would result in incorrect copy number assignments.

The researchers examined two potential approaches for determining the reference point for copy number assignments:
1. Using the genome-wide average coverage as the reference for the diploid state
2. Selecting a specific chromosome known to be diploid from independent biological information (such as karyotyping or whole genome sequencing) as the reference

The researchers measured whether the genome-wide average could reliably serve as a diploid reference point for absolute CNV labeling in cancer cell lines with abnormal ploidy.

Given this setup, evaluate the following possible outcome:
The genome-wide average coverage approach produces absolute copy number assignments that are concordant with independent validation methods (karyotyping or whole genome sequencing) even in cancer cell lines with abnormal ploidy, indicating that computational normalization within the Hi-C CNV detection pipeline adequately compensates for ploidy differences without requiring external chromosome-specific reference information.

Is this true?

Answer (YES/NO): NO